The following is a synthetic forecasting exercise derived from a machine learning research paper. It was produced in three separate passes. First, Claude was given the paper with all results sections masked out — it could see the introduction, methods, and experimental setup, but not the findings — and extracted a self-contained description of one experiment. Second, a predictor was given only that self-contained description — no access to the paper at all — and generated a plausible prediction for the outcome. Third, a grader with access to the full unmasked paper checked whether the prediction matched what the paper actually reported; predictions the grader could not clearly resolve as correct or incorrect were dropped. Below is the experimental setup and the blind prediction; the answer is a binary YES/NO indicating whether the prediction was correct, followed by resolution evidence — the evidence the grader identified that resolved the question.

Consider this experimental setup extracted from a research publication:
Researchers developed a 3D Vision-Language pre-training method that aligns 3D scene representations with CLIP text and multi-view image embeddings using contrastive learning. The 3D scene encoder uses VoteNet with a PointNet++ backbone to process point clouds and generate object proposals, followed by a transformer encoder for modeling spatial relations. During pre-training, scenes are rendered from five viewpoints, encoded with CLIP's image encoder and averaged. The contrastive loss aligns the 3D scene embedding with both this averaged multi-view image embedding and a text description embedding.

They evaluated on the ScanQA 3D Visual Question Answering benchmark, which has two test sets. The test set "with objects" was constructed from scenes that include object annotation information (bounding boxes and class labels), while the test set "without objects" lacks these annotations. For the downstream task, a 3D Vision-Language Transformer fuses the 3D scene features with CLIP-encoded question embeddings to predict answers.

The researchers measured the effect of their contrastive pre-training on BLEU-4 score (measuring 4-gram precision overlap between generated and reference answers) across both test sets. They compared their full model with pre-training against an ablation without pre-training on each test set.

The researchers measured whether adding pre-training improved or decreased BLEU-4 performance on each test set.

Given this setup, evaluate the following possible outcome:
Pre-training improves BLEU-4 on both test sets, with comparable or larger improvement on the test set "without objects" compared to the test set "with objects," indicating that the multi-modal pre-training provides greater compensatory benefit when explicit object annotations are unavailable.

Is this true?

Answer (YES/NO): NO